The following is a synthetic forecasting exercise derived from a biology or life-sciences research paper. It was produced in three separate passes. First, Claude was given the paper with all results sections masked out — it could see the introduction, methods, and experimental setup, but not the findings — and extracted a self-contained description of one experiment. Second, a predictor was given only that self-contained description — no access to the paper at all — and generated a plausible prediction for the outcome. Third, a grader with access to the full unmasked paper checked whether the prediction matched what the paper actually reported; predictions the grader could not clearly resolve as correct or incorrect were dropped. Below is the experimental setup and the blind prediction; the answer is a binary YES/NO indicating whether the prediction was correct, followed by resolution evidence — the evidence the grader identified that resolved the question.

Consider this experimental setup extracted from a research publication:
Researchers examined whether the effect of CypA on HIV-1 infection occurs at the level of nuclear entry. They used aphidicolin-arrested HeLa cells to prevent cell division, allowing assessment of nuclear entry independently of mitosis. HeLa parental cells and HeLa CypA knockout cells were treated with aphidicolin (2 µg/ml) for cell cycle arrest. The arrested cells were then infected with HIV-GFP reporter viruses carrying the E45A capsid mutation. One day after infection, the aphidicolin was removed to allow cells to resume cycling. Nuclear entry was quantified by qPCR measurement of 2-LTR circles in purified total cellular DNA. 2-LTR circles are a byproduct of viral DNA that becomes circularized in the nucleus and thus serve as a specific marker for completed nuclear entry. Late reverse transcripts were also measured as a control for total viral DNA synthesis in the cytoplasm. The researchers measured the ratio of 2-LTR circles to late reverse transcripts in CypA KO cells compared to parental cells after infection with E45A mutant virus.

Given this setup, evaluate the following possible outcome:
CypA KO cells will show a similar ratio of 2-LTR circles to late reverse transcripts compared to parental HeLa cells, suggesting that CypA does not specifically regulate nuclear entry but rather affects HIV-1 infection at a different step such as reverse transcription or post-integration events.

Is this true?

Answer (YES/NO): NO